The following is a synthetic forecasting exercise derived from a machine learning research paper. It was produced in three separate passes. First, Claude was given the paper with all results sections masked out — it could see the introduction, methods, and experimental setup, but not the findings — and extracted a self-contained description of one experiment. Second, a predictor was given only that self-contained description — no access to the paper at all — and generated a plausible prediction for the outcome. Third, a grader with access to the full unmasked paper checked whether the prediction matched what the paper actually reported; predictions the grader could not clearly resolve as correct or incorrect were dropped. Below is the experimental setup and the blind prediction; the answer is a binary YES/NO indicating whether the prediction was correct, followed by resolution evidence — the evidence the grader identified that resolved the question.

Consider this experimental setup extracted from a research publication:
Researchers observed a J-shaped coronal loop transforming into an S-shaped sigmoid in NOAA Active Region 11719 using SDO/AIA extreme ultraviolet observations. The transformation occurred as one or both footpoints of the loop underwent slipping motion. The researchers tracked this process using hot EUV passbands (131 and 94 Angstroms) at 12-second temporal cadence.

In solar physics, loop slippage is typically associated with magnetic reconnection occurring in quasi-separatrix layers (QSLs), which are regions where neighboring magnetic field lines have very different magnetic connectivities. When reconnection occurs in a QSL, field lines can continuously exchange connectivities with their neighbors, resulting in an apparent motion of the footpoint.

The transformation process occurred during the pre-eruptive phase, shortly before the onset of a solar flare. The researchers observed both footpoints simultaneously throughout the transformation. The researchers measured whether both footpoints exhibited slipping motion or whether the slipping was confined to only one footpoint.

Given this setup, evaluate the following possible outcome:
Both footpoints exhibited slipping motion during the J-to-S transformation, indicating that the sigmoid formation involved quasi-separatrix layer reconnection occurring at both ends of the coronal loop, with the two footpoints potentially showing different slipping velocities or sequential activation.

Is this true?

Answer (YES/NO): NO